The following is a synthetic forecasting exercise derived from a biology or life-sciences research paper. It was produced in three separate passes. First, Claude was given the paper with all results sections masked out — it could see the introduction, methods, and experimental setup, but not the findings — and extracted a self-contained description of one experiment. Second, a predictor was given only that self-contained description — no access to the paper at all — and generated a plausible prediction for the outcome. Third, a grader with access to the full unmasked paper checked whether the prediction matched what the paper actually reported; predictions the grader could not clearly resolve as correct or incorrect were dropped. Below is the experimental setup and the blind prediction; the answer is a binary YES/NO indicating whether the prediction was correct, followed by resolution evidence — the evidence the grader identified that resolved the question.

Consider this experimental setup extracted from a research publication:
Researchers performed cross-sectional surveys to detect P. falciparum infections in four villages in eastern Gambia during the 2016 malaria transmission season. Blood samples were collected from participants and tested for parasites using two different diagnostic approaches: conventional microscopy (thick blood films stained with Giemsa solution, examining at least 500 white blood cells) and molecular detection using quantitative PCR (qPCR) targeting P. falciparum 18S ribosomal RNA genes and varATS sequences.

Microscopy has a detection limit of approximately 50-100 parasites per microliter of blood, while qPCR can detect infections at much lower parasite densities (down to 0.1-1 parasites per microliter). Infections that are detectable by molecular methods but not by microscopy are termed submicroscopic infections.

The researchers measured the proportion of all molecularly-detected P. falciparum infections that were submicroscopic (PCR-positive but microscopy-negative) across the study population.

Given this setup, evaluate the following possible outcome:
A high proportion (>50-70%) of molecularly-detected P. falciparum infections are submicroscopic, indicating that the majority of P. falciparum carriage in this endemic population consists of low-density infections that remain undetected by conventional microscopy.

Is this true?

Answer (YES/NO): NO